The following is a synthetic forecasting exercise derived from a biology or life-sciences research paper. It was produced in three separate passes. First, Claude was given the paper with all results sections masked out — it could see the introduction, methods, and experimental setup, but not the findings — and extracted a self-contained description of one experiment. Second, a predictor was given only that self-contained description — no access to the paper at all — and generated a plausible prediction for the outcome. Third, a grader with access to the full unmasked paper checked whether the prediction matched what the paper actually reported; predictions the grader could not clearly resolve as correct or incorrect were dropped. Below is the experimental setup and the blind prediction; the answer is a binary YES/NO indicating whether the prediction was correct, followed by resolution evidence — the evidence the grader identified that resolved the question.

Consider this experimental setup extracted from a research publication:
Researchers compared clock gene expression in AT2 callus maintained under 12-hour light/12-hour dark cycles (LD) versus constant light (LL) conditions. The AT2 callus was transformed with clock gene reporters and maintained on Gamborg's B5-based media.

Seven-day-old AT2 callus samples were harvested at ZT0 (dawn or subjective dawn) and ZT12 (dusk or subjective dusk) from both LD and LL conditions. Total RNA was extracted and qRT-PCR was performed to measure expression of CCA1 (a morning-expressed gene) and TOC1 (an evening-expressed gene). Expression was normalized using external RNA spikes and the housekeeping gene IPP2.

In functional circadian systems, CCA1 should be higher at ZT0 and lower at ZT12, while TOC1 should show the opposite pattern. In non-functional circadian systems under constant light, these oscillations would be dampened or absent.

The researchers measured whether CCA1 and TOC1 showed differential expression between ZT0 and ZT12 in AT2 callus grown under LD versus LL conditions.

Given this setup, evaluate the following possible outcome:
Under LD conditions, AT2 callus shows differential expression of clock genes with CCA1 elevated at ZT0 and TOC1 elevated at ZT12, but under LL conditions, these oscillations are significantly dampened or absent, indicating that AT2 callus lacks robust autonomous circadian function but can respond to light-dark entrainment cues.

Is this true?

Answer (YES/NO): YES